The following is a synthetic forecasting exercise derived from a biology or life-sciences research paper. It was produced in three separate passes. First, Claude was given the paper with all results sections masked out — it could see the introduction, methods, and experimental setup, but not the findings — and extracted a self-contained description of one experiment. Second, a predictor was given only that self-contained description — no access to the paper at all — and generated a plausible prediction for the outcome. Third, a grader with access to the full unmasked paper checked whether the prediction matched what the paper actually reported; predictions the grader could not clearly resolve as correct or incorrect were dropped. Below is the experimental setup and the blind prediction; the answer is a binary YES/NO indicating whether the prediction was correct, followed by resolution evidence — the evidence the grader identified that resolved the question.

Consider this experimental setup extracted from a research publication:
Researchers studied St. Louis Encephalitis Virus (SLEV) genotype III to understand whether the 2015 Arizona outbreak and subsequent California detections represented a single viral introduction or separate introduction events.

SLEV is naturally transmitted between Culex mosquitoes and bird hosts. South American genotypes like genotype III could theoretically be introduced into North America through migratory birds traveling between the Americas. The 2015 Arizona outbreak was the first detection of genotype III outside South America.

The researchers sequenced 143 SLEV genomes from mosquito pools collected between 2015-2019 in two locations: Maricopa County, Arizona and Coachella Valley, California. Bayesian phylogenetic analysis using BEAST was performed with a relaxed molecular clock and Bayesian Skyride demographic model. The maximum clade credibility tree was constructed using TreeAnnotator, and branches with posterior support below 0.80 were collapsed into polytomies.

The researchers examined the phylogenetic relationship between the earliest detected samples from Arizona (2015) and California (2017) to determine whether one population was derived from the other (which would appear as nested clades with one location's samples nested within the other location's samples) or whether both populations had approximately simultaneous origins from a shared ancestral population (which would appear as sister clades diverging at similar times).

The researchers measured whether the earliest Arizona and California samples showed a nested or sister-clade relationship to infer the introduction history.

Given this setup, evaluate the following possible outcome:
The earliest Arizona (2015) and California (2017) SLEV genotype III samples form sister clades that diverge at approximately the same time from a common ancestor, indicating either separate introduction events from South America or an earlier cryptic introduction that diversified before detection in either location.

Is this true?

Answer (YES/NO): NO